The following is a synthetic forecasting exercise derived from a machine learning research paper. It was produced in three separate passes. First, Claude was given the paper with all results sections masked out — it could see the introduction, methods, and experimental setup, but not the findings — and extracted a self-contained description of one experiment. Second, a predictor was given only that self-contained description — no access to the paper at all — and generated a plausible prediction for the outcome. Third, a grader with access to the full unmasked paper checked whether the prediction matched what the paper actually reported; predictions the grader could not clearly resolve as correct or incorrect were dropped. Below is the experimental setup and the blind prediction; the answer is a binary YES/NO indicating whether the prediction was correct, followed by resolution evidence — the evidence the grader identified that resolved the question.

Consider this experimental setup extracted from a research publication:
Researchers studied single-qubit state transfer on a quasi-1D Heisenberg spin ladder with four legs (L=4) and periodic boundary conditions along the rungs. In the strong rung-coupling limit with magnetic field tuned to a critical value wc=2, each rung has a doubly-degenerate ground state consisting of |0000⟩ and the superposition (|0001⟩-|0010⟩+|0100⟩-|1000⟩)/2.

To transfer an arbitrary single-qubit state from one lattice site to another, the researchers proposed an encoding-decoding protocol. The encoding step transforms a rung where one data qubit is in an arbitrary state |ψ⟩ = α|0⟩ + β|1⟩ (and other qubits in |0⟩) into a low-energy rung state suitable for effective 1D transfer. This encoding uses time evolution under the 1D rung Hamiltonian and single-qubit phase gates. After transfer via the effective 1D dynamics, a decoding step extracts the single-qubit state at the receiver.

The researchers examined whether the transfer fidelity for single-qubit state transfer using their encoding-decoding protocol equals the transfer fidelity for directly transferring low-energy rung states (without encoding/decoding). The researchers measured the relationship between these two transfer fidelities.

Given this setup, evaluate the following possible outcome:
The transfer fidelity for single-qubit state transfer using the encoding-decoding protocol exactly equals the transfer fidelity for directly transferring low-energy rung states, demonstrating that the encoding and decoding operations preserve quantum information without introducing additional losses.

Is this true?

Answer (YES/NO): YES